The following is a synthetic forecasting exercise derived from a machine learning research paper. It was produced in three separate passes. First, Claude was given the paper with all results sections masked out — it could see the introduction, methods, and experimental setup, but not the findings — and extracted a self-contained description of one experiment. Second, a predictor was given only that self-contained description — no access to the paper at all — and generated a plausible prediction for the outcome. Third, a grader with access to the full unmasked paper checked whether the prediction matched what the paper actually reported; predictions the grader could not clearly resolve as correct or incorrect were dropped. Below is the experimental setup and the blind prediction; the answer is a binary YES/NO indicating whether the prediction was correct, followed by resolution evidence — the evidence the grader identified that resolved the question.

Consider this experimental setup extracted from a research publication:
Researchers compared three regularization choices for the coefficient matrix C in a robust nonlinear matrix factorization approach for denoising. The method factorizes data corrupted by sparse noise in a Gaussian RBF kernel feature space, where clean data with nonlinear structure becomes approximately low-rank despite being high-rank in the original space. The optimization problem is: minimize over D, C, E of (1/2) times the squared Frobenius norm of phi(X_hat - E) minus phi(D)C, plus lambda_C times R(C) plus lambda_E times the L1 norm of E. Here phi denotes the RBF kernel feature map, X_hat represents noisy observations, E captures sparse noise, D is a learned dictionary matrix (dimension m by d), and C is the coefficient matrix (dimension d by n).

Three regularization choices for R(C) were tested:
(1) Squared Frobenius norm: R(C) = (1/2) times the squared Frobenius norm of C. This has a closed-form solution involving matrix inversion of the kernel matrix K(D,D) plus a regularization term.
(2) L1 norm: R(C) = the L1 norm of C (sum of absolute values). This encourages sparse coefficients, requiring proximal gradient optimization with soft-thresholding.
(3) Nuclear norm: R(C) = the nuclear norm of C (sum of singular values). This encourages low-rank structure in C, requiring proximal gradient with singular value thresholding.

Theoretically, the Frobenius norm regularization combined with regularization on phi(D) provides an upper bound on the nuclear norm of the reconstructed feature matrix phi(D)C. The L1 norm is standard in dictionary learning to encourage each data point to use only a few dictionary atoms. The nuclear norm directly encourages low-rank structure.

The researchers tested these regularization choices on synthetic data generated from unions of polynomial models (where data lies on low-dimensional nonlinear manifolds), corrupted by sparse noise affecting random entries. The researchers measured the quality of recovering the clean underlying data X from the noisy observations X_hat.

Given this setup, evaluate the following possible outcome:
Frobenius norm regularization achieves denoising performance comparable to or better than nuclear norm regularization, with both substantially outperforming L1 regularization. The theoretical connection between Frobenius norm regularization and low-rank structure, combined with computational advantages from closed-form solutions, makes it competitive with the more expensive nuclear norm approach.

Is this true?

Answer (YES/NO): NO